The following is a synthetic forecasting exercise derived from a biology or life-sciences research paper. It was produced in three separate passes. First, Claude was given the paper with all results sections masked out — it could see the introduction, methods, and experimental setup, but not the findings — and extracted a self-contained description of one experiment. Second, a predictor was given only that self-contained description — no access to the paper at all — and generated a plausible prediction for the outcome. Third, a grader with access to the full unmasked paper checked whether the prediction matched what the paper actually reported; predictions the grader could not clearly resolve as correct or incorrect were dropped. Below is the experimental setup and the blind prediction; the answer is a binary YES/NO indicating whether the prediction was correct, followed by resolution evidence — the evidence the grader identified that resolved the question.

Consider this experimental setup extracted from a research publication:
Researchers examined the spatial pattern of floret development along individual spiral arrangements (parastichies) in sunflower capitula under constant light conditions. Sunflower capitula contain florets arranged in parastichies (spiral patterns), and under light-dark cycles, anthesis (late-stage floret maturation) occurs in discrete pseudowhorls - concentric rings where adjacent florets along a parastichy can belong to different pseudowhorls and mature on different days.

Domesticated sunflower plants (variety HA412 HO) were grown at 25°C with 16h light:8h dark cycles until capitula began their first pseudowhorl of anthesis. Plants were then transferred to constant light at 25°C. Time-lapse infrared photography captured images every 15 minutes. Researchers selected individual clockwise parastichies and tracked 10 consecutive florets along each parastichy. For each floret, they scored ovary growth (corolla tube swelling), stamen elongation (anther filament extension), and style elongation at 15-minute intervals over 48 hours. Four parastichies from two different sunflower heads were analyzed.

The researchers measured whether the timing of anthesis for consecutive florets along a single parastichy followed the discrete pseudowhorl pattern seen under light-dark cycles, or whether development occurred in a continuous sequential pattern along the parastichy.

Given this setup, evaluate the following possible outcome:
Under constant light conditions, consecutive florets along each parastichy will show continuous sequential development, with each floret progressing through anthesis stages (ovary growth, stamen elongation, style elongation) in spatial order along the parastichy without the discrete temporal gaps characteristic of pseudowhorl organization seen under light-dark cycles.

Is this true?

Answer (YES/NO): NO